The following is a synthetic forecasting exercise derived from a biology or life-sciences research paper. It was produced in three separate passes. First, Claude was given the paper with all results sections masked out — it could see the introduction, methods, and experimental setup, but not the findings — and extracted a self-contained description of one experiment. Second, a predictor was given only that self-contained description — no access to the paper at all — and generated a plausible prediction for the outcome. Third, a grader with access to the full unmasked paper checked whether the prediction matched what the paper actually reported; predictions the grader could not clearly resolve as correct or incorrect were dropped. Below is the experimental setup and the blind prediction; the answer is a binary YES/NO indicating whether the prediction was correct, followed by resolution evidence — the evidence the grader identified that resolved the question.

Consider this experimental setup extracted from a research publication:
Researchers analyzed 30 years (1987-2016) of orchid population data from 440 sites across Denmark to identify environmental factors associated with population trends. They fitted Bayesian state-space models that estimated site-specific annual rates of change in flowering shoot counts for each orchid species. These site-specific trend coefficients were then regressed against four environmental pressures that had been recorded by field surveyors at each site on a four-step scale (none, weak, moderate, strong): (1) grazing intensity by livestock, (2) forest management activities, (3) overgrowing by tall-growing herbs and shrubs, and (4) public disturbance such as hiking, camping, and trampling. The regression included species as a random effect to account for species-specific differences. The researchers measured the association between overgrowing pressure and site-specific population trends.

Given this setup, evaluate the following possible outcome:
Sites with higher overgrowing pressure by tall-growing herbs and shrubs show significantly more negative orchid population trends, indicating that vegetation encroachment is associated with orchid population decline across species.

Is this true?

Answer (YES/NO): YES